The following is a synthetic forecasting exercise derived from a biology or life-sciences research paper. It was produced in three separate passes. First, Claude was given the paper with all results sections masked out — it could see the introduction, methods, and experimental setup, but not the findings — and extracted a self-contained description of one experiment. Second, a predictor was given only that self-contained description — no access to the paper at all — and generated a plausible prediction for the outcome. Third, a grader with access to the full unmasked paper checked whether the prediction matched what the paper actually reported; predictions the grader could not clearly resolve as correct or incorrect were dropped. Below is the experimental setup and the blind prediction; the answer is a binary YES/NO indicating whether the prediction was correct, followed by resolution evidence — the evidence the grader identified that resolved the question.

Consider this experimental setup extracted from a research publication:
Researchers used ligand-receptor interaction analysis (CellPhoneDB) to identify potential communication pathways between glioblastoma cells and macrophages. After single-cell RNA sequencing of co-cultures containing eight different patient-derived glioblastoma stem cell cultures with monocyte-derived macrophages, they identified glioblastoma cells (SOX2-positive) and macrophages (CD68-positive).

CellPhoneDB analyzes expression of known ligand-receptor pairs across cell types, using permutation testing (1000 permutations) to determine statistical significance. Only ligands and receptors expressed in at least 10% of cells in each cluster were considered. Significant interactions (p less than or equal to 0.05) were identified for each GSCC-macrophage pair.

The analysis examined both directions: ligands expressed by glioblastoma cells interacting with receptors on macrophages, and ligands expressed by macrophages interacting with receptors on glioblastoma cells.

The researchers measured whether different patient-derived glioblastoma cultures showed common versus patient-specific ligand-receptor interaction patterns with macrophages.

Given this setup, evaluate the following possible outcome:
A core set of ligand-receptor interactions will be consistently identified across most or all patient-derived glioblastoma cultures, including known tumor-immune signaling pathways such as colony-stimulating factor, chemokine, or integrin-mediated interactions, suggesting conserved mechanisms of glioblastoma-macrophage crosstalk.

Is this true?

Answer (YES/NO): YES